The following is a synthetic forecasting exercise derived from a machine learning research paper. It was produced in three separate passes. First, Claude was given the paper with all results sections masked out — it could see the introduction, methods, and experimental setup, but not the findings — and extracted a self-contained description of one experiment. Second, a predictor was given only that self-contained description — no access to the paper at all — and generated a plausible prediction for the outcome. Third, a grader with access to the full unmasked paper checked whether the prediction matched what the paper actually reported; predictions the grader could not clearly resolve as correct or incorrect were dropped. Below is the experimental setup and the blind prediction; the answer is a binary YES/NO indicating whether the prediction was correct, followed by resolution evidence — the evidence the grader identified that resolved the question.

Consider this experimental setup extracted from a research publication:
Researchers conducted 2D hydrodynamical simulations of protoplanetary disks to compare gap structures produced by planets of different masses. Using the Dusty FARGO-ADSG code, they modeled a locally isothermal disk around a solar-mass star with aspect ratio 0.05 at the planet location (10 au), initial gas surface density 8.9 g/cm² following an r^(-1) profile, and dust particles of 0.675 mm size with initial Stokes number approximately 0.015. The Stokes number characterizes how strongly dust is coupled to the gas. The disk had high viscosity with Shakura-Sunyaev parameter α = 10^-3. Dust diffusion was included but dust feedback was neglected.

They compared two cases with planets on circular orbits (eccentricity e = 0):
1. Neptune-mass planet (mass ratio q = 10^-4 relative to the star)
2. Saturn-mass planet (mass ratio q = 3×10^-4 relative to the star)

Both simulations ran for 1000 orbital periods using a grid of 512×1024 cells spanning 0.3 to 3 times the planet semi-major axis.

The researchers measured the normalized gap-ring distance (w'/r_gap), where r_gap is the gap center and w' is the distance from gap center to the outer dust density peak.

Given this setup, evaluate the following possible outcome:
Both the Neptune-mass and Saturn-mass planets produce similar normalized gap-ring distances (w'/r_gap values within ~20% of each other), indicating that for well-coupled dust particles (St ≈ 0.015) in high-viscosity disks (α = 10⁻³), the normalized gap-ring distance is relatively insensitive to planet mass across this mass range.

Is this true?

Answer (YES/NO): NO